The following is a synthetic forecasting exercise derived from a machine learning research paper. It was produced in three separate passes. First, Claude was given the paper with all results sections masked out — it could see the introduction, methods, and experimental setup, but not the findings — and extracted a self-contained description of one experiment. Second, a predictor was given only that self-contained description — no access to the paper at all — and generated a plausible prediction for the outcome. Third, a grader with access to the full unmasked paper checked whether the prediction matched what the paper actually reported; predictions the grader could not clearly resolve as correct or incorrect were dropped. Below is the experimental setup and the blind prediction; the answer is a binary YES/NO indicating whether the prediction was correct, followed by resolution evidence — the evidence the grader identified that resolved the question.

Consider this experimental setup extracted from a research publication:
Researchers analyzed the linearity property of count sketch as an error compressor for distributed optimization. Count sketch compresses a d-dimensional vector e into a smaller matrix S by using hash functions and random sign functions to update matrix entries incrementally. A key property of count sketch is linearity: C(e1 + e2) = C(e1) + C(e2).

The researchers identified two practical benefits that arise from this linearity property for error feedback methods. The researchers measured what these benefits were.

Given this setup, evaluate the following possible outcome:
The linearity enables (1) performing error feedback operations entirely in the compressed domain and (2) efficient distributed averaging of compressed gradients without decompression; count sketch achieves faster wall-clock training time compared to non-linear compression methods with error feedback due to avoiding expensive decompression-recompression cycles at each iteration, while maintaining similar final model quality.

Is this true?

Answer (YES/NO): NO